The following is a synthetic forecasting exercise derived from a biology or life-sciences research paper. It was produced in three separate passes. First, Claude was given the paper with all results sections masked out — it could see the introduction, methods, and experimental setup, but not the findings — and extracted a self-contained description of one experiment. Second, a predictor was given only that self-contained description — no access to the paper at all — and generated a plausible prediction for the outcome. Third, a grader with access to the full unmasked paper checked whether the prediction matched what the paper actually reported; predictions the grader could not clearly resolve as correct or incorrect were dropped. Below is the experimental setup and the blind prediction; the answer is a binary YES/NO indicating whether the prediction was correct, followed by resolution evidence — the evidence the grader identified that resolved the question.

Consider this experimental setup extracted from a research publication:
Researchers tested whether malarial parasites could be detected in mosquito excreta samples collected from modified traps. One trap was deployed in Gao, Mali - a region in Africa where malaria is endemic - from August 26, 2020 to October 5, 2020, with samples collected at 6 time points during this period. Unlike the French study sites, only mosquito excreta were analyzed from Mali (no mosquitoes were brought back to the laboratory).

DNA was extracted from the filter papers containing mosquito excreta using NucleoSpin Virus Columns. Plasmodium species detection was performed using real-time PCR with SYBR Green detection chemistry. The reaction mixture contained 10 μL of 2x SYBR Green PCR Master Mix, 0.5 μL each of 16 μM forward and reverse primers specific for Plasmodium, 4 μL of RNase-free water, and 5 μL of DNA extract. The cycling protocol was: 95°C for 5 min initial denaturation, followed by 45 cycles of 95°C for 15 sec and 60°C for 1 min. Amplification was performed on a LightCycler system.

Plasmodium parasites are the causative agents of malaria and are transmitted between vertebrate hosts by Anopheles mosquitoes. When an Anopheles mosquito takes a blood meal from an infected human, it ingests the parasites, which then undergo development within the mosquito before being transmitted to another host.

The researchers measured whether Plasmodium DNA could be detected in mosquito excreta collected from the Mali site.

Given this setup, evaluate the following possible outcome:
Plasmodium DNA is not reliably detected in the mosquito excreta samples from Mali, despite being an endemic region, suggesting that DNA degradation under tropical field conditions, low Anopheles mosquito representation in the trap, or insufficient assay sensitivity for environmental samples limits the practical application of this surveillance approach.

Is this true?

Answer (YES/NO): NO